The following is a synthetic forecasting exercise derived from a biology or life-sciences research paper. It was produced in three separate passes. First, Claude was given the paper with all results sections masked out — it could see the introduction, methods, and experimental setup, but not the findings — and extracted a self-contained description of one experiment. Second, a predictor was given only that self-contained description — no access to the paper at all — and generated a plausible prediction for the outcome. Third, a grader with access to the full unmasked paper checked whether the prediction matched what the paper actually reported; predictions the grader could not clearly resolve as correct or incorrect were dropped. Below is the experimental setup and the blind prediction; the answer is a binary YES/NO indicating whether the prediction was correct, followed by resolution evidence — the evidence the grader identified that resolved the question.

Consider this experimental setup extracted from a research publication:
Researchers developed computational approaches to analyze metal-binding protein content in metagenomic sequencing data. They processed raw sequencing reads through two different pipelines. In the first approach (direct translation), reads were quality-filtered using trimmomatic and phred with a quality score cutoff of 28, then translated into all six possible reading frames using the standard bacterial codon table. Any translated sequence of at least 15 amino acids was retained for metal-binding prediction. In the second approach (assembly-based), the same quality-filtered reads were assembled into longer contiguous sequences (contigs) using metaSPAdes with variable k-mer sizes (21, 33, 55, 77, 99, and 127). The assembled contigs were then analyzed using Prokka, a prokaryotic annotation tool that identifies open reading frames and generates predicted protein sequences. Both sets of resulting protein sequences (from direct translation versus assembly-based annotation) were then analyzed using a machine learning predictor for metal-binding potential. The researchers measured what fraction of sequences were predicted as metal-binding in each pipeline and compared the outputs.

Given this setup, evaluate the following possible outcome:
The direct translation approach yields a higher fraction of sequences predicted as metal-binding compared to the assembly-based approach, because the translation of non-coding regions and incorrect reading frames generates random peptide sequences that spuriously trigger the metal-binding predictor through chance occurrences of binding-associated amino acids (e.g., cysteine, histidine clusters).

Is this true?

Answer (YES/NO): NO